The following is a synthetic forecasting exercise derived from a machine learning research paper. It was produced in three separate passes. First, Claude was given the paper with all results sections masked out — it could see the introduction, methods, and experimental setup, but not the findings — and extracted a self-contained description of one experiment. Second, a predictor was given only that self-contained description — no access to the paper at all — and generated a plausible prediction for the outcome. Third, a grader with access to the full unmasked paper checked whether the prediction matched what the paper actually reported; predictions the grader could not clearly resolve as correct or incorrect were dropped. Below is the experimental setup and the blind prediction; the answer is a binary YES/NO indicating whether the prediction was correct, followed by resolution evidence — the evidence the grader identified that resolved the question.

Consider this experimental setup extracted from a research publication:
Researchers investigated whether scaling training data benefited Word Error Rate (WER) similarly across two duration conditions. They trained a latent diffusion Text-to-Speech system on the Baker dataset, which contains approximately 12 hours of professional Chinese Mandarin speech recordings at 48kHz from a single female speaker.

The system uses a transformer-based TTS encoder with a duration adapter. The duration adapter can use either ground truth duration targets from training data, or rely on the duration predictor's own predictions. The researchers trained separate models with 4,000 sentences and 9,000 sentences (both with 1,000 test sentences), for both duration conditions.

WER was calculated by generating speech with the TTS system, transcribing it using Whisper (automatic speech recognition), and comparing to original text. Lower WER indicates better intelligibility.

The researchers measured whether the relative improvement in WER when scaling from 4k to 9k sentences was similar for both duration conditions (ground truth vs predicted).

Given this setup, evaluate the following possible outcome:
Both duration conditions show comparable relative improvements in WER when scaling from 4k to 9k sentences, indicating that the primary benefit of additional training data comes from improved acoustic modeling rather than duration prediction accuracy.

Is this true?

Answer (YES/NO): NO